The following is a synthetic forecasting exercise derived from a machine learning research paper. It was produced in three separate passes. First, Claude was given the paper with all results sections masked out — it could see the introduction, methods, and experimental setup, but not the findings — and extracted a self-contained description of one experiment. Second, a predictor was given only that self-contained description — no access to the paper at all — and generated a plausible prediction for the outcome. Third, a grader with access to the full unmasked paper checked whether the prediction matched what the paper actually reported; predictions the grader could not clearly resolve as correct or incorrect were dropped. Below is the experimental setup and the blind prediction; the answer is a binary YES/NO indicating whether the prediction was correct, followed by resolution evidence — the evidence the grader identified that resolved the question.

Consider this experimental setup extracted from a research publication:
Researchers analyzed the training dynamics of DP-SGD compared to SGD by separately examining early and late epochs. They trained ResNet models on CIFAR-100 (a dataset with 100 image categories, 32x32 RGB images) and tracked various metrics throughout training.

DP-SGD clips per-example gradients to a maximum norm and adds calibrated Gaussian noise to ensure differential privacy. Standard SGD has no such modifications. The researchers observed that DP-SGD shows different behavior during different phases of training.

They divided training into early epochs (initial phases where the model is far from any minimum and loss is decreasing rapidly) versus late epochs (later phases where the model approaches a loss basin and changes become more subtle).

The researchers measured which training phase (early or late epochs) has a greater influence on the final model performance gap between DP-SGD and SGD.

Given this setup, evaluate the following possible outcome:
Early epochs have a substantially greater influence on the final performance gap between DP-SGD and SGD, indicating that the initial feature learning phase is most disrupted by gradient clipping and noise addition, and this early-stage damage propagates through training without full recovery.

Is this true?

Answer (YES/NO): NO